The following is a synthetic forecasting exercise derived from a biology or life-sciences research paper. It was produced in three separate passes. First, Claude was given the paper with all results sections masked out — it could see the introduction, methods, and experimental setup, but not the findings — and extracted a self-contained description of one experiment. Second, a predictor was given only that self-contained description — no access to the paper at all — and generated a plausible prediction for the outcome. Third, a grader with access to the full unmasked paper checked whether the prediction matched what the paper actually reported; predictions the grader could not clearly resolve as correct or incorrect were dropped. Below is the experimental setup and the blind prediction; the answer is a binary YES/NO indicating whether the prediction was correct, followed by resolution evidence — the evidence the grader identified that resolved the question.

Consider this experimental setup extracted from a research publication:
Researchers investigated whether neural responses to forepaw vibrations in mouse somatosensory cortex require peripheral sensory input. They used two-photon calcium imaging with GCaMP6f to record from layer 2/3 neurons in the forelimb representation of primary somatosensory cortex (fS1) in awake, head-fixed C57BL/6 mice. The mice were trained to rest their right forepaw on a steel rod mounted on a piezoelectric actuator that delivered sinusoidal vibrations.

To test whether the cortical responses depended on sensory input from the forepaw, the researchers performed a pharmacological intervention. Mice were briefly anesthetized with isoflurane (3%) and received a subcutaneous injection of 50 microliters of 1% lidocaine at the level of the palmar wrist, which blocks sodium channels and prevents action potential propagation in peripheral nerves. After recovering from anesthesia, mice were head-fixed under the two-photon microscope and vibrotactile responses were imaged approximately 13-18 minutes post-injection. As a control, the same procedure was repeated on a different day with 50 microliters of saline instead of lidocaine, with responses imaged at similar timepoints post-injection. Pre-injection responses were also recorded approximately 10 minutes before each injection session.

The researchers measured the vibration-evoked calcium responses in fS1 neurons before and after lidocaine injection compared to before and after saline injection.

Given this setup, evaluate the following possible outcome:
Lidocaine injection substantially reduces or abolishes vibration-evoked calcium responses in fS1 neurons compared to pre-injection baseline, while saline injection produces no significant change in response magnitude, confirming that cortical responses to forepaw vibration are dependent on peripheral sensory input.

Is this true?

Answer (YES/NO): YES